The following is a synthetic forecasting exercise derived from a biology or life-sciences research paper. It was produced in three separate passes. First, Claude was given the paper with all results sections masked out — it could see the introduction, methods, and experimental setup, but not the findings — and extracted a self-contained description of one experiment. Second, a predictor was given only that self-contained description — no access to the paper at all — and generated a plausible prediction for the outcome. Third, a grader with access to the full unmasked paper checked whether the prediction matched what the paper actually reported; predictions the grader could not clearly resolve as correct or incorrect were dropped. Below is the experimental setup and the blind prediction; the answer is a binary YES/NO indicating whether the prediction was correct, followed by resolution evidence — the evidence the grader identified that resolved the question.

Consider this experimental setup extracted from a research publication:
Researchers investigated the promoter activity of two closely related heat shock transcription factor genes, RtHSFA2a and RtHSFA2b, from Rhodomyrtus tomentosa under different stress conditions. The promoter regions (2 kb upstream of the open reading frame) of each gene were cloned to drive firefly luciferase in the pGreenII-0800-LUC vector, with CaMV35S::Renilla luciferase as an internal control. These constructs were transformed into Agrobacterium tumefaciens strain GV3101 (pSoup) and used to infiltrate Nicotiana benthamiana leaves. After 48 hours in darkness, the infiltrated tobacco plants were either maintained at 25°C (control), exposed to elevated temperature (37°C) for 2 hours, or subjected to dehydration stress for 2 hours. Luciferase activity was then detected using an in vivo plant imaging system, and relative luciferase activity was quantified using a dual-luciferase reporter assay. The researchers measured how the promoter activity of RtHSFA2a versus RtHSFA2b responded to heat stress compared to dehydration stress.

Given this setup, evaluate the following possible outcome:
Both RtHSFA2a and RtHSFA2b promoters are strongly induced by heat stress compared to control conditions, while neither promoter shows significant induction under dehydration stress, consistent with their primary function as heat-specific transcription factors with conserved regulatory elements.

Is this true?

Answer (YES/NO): NO